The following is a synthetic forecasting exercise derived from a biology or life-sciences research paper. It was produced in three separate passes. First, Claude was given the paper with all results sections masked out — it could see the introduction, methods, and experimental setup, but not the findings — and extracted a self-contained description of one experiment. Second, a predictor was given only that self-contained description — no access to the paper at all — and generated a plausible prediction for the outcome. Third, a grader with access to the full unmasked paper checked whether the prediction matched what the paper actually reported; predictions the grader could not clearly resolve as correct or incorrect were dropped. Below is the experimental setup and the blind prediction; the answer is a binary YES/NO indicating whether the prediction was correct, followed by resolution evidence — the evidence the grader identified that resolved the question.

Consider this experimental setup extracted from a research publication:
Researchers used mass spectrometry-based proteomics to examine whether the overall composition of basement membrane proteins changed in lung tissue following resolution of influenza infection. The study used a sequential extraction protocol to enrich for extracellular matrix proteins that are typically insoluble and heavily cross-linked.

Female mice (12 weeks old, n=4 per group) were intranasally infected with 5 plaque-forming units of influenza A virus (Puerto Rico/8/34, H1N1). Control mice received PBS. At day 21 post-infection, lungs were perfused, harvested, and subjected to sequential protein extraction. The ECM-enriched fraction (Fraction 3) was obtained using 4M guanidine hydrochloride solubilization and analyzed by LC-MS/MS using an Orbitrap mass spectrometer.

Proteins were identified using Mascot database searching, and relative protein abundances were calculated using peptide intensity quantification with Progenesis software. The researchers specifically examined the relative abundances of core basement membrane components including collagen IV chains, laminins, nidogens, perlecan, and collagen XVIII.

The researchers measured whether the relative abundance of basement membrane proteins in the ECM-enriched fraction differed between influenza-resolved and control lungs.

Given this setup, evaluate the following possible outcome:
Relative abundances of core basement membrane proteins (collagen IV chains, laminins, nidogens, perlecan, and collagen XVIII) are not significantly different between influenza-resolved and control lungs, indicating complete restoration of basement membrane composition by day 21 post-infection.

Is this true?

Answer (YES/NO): NO